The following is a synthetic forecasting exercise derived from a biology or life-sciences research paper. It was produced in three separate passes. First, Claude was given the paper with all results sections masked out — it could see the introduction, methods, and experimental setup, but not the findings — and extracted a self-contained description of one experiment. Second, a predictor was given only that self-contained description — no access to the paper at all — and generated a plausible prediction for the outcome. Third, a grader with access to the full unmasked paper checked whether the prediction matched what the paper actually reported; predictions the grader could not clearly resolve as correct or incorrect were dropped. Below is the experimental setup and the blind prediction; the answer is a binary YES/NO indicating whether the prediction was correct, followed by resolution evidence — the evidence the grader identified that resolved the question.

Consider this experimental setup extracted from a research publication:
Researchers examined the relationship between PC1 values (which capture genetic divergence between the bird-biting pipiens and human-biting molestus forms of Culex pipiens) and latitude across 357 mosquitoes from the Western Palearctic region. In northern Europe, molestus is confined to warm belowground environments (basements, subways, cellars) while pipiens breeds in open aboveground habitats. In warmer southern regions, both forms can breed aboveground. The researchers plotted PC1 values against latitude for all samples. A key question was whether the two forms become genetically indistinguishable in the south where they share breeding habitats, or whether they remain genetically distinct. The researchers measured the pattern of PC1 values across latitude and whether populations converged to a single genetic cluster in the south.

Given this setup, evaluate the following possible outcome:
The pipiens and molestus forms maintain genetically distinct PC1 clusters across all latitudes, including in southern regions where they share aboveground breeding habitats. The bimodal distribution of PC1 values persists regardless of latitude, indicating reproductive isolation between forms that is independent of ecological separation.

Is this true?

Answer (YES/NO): YES